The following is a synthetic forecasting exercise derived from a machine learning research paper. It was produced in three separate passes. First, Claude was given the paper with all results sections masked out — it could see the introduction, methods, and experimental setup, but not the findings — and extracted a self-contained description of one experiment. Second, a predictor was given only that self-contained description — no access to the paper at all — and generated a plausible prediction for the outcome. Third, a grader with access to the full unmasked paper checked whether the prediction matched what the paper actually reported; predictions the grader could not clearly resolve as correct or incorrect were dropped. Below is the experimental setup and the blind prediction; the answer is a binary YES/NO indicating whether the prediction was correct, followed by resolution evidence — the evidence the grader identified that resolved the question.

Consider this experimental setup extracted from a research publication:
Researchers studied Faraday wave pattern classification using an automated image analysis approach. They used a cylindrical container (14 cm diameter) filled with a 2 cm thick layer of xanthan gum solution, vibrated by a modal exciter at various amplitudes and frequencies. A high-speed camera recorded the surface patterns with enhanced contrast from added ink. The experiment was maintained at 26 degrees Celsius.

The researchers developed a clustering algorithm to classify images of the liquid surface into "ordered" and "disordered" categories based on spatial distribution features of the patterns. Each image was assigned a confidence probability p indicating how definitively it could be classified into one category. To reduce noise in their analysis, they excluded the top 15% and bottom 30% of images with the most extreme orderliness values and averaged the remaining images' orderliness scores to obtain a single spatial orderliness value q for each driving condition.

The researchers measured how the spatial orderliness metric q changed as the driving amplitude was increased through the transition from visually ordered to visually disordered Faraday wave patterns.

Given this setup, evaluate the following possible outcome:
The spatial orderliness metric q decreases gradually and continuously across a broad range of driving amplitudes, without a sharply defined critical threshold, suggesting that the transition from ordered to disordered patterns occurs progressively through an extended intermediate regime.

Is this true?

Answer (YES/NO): NO